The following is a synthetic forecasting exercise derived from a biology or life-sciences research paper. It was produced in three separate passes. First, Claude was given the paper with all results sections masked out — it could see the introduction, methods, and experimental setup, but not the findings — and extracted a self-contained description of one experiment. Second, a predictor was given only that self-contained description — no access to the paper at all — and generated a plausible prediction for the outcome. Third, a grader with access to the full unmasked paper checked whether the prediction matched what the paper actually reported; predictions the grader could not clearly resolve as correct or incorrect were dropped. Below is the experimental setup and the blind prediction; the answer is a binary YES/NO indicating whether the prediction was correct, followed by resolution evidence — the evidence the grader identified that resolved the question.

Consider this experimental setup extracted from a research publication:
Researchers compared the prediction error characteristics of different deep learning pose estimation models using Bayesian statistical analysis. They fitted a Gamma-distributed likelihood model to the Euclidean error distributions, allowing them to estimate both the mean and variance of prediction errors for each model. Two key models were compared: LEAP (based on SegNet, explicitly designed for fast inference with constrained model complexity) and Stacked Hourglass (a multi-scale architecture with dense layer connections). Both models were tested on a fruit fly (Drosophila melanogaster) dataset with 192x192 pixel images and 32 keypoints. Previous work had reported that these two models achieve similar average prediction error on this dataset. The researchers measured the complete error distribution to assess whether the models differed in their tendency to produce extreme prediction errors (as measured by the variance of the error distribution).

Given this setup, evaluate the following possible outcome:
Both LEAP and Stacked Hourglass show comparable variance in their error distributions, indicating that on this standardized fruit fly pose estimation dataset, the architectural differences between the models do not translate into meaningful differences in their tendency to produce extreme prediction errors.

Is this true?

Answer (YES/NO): NO